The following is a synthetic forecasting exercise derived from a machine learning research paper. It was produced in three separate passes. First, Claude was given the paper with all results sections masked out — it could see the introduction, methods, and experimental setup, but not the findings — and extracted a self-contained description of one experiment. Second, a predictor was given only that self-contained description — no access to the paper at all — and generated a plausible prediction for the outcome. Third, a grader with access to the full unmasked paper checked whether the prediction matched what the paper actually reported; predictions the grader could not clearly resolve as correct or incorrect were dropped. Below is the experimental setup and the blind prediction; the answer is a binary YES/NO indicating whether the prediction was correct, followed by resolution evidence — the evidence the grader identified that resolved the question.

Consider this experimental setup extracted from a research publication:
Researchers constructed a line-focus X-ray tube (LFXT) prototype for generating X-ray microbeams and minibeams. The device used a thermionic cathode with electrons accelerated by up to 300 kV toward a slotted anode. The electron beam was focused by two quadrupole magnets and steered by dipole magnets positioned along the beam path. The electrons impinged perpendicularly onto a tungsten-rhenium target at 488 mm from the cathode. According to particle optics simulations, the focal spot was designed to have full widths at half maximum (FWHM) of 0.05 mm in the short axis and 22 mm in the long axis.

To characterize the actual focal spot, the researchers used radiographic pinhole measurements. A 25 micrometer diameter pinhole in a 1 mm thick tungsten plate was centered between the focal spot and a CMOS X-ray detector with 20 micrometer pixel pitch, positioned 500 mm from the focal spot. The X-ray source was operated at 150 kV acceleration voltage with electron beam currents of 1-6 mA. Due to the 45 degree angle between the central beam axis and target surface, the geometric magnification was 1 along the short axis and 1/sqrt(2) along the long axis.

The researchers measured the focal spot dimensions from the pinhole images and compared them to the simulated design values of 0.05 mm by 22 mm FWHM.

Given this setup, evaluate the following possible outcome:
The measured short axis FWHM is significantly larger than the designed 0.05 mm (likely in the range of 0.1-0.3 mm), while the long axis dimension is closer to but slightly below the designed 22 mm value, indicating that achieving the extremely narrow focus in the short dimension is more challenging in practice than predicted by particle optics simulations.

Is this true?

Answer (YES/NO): NO